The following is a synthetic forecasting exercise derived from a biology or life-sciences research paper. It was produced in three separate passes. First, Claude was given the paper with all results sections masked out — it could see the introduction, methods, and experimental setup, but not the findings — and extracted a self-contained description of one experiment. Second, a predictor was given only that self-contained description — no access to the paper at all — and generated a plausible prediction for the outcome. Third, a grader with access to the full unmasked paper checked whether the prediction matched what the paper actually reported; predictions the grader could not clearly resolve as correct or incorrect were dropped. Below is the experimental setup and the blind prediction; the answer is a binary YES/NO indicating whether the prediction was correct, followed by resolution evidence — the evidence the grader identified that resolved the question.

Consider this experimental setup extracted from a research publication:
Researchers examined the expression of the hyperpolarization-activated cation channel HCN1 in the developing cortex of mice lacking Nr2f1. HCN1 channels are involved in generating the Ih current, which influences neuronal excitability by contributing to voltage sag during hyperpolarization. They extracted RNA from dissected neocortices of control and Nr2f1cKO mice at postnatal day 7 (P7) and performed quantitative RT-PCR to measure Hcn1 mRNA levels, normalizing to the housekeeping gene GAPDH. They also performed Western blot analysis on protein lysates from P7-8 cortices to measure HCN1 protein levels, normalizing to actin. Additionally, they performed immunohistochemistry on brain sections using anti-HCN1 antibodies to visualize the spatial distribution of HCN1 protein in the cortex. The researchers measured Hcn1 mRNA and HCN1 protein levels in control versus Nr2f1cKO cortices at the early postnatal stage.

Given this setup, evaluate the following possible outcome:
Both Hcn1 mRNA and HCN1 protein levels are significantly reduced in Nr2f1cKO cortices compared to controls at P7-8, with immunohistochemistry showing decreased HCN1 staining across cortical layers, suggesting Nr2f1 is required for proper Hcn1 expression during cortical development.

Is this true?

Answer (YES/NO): YES